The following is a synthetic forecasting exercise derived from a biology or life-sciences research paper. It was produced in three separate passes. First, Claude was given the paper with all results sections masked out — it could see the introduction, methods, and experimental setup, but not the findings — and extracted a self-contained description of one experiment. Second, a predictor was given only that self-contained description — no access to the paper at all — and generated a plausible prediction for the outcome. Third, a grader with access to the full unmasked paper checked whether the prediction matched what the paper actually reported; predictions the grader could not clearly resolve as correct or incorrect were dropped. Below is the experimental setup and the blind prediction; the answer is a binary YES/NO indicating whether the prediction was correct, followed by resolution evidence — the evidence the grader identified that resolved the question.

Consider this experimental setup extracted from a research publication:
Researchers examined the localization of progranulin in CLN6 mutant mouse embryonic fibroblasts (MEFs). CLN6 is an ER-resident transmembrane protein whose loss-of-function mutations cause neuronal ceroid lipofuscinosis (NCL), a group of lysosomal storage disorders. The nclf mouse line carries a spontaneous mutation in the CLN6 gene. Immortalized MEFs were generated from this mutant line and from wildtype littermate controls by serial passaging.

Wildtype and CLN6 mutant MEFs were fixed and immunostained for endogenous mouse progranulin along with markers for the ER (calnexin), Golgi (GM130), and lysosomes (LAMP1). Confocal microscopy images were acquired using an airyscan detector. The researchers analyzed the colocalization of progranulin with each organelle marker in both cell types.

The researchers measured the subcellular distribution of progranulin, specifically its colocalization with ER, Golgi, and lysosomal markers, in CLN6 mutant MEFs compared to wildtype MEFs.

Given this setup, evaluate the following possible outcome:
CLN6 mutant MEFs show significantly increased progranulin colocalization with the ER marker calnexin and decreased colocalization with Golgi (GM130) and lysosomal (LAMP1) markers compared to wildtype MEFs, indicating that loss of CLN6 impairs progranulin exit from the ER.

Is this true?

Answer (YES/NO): NO